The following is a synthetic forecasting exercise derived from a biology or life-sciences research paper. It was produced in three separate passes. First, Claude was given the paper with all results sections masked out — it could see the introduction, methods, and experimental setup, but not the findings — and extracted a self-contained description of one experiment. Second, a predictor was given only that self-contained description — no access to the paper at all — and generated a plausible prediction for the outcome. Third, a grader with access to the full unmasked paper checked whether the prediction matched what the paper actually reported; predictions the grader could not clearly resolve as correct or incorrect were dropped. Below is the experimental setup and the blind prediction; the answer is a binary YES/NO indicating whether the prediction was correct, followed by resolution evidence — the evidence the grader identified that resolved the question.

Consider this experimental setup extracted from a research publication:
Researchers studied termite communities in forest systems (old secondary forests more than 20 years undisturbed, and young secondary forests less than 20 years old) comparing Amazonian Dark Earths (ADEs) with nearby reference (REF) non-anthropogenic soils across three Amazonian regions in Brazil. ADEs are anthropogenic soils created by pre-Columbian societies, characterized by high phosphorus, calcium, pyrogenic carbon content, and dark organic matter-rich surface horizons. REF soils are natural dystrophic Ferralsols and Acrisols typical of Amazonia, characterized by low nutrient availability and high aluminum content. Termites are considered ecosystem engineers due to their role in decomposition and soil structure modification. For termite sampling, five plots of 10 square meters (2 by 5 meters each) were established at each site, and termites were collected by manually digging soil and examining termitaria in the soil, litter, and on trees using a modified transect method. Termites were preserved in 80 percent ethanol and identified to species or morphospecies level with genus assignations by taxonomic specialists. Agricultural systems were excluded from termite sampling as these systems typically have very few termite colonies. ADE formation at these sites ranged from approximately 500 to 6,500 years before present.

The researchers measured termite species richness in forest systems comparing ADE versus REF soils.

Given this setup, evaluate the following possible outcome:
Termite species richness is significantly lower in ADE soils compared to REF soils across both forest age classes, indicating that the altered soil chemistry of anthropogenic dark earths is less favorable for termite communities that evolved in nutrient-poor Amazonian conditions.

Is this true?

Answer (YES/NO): YES